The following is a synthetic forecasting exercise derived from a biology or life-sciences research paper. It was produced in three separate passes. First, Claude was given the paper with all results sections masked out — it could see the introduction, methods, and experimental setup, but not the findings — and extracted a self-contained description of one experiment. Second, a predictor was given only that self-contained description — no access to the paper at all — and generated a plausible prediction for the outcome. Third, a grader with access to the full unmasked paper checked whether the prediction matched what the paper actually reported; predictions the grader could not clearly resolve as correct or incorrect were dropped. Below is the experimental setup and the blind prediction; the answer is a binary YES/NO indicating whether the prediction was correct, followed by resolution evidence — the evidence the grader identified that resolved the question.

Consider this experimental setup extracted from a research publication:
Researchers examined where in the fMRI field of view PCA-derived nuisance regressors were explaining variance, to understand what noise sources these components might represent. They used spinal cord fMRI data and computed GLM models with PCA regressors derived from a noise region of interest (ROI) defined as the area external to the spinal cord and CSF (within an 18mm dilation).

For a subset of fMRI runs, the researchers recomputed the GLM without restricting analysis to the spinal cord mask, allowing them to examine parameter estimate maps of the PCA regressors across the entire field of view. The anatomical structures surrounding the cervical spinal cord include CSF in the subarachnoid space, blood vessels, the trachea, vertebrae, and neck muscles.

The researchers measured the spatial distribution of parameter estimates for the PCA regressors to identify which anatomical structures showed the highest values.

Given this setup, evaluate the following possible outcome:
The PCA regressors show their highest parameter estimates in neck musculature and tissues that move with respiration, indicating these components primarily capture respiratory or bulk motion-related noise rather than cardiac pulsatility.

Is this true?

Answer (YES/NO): NO